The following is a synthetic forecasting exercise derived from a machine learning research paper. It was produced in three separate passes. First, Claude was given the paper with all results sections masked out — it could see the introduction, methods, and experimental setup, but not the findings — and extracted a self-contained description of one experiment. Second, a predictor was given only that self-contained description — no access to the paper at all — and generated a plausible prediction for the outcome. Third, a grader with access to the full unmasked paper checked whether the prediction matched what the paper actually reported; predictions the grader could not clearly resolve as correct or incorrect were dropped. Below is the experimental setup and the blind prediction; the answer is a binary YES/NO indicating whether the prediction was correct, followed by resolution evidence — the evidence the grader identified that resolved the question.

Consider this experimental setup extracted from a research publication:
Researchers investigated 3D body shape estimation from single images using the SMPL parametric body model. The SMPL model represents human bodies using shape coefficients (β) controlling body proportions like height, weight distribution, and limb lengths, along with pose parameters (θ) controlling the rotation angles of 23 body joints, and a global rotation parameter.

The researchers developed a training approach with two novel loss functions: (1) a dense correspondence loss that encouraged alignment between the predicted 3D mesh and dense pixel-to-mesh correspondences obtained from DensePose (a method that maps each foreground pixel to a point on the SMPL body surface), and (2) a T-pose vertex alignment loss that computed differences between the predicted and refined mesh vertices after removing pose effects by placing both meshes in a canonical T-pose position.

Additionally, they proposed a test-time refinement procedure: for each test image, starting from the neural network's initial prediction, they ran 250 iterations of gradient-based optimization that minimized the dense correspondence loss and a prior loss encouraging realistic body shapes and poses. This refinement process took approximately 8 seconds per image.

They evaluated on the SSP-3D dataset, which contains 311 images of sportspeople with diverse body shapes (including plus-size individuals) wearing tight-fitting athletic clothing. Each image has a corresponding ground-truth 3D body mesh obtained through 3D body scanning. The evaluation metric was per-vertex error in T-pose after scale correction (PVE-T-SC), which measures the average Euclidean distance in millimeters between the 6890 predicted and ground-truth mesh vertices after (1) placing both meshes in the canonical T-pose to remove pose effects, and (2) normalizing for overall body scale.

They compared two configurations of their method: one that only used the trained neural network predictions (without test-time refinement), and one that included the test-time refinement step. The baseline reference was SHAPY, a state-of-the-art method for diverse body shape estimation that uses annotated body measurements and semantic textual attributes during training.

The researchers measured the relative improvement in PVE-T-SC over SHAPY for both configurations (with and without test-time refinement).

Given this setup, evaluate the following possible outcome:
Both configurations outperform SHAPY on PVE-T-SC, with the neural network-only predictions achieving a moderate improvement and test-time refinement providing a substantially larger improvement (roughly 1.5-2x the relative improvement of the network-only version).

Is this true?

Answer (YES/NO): NO